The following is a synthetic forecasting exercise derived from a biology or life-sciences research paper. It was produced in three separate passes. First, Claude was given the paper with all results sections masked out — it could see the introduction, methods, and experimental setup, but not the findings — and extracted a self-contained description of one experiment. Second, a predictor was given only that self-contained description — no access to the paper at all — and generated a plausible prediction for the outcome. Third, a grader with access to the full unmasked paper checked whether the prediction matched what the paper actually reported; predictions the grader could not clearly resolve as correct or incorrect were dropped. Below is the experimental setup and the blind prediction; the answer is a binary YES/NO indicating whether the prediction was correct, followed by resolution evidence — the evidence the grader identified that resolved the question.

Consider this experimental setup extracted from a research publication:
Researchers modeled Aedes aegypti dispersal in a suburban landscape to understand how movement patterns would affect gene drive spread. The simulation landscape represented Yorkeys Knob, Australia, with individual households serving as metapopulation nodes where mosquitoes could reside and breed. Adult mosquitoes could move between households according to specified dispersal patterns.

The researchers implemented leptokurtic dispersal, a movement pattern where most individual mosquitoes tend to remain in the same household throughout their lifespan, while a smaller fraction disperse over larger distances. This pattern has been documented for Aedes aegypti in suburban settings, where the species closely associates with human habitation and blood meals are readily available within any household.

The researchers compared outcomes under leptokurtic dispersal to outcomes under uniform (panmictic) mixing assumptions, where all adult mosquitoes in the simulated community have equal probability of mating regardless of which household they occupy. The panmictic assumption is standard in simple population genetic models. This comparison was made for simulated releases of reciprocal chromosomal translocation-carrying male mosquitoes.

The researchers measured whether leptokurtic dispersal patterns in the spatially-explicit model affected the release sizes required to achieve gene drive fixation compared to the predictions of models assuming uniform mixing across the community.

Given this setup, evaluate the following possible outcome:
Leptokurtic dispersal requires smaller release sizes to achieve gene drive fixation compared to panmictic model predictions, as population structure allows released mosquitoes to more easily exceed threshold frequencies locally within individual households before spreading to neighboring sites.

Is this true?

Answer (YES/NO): NO